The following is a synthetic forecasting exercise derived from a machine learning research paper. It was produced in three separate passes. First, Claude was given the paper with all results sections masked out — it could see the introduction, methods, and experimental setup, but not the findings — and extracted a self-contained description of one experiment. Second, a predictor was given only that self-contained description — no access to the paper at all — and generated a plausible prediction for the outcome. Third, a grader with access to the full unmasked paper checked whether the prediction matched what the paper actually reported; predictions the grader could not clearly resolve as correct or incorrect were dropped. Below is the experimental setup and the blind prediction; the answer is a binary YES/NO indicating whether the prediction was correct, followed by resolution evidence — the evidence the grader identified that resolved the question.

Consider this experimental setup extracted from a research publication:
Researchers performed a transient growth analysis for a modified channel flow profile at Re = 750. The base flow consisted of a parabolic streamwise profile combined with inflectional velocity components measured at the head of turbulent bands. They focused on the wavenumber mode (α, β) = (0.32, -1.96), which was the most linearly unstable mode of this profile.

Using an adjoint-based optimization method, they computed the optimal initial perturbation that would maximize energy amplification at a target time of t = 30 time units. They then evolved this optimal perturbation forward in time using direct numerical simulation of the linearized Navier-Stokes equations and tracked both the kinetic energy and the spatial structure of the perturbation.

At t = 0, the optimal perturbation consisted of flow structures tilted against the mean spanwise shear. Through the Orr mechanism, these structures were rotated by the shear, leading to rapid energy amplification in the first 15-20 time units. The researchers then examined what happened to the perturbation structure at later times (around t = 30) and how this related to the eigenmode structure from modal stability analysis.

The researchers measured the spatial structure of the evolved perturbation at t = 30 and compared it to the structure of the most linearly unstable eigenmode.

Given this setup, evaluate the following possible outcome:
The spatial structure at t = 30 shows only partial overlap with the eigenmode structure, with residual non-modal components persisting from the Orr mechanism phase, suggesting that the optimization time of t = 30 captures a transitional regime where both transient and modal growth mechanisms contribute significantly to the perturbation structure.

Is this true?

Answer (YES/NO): NO